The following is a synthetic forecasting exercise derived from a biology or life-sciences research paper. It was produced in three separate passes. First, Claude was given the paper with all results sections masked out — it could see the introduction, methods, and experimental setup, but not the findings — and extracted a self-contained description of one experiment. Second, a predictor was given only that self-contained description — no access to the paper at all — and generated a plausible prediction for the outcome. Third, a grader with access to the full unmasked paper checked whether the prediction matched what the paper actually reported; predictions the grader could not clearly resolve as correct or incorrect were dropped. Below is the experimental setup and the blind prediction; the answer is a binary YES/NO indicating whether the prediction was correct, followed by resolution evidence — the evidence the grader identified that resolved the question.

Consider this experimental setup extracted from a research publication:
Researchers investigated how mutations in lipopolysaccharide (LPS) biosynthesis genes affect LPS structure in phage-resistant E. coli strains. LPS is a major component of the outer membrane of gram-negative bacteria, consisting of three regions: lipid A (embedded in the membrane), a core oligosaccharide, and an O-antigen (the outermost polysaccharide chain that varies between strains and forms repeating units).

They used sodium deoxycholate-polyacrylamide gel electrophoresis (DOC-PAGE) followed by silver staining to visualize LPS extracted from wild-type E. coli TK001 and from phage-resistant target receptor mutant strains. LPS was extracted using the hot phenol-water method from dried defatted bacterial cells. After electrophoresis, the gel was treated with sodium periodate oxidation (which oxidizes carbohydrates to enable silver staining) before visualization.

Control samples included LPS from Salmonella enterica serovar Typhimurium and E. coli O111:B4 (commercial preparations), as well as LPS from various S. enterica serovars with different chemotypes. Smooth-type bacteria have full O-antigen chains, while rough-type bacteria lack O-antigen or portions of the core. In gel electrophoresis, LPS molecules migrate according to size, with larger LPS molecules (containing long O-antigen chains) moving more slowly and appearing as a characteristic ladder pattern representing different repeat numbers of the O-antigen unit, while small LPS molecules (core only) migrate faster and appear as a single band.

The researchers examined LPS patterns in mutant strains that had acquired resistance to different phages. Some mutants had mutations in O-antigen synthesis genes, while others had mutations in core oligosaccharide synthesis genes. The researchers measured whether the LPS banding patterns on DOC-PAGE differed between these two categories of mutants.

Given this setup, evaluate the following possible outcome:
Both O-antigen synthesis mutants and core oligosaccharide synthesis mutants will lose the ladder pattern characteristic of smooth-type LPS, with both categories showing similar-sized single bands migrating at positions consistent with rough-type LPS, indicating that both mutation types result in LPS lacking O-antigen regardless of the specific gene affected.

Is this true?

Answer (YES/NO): NO